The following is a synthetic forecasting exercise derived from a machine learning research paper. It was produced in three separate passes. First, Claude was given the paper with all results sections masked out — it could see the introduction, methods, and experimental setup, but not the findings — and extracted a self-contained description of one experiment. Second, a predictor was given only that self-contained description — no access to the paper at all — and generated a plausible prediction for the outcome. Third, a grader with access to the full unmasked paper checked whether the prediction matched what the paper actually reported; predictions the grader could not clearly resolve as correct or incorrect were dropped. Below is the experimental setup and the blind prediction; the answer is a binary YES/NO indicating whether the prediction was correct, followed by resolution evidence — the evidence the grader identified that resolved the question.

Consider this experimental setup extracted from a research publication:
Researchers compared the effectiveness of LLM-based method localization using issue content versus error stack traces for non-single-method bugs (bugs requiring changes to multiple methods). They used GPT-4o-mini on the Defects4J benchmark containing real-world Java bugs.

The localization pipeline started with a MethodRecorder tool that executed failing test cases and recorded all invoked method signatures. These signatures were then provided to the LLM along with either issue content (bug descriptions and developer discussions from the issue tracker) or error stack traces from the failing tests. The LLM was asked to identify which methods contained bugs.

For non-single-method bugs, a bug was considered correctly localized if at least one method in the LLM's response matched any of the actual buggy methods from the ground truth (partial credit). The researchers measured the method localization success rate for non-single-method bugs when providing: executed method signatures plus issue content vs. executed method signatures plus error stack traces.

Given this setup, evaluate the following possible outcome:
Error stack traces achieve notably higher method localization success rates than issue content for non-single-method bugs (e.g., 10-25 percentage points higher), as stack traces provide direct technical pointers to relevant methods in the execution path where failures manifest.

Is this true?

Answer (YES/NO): NO